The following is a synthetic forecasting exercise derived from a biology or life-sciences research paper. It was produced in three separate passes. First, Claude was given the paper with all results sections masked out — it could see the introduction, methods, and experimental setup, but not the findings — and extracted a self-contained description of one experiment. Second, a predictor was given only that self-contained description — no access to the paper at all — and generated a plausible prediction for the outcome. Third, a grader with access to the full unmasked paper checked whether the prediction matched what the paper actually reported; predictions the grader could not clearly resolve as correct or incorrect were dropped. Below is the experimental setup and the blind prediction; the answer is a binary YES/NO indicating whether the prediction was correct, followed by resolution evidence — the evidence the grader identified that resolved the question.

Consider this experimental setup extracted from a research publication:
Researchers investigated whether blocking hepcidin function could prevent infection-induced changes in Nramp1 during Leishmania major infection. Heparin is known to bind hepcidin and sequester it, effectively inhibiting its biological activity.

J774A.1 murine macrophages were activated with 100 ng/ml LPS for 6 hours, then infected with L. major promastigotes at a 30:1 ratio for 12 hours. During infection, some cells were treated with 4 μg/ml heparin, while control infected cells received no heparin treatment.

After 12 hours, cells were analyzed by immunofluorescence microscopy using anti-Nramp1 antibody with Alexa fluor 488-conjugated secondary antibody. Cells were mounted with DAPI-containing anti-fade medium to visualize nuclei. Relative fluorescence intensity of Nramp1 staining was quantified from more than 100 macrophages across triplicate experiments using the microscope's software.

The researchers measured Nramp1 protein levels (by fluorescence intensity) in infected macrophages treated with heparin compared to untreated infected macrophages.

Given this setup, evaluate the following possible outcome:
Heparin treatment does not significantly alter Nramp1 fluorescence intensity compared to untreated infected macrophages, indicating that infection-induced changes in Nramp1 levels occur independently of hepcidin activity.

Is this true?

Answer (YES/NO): NO